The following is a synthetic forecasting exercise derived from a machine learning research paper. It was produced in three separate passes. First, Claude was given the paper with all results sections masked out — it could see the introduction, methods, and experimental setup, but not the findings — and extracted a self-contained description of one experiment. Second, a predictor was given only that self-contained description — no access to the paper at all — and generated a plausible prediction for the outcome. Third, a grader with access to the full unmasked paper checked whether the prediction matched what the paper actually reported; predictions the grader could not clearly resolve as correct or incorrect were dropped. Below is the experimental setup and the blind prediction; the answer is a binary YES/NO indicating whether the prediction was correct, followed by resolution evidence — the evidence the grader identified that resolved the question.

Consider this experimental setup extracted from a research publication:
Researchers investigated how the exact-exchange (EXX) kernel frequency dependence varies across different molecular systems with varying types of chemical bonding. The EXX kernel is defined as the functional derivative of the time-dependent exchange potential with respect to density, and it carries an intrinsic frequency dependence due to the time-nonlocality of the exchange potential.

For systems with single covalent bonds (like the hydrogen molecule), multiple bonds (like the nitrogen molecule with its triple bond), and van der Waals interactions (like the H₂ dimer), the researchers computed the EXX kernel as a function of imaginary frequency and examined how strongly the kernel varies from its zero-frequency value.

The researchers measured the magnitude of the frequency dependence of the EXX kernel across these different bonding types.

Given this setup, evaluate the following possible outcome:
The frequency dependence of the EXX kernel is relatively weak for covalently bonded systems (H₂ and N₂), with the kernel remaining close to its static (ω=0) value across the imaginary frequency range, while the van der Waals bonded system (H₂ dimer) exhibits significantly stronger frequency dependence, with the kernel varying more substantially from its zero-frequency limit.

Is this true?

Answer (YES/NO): YES